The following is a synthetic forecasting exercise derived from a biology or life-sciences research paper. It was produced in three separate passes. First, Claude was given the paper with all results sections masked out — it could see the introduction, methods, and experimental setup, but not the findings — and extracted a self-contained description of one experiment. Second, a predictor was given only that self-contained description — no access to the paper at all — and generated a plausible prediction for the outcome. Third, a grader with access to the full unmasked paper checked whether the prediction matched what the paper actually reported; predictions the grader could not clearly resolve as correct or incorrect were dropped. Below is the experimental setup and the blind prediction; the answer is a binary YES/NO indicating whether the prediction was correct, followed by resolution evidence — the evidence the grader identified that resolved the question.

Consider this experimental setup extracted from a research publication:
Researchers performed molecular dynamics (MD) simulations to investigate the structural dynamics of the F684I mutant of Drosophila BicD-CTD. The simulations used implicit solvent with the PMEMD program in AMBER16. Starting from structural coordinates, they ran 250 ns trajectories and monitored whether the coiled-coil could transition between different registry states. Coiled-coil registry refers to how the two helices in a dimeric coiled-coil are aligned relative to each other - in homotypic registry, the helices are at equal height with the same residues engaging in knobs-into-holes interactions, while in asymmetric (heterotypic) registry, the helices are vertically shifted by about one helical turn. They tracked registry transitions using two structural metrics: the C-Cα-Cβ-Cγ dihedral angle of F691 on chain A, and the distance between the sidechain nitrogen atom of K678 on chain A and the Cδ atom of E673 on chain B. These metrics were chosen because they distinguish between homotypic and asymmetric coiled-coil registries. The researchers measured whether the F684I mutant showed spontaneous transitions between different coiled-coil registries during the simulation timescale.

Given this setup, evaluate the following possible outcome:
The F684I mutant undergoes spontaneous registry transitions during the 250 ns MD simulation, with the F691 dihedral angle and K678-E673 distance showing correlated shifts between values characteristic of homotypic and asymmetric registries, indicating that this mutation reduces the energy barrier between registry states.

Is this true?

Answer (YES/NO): YES